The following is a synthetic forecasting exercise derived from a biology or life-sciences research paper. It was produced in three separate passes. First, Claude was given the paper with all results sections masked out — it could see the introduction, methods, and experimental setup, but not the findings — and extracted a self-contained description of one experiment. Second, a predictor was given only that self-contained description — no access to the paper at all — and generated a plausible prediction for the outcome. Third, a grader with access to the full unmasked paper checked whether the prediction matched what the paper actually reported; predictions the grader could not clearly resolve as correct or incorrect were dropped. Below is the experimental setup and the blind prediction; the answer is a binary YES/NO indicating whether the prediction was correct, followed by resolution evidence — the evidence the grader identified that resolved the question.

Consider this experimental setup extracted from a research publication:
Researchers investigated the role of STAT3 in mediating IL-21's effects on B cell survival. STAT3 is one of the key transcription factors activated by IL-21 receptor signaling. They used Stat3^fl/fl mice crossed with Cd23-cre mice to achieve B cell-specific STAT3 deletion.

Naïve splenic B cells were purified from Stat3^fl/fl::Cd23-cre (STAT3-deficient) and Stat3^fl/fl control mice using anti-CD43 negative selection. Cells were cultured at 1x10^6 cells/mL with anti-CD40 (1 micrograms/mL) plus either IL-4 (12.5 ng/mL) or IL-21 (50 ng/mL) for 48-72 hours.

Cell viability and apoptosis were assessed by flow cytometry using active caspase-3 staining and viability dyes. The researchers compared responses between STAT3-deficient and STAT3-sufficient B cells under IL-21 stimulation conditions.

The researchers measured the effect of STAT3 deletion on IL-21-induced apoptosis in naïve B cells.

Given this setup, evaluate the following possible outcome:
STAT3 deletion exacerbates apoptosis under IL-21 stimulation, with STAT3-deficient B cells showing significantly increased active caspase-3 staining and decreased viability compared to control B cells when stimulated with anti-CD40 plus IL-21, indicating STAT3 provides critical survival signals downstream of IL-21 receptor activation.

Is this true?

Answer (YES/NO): NO